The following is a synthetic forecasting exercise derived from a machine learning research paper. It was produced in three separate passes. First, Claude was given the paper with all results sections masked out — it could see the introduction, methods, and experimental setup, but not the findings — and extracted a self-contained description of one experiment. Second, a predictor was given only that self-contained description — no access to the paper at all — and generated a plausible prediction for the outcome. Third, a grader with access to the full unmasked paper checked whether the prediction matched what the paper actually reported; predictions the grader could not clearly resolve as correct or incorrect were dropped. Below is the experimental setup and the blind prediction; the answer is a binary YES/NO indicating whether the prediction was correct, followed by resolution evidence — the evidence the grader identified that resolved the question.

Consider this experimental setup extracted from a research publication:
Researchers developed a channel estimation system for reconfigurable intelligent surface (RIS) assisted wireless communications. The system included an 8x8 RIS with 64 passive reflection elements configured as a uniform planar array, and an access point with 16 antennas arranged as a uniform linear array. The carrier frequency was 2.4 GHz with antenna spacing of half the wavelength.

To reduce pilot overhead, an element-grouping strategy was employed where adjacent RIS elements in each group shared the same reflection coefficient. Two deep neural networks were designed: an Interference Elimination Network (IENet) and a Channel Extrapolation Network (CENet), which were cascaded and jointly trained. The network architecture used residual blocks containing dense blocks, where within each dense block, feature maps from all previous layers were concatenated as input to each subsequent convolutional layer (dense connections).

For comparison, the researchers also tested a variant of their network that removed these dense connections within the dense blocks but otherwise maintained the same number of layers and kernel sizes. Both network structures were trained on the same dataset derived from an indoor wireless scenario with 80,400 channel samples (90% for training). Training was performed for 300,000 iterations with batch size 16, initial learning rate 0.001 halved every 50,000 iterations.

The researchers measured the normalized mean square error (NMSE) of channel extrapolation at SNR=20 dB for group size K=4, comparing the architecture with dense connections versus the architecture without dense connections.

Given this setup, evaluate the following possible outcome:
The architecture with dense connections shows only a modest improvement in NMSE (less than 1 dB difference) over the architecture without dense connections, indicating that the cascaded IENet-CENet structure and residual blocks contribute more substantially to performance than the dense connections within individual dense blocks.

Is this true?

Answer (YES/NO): NO